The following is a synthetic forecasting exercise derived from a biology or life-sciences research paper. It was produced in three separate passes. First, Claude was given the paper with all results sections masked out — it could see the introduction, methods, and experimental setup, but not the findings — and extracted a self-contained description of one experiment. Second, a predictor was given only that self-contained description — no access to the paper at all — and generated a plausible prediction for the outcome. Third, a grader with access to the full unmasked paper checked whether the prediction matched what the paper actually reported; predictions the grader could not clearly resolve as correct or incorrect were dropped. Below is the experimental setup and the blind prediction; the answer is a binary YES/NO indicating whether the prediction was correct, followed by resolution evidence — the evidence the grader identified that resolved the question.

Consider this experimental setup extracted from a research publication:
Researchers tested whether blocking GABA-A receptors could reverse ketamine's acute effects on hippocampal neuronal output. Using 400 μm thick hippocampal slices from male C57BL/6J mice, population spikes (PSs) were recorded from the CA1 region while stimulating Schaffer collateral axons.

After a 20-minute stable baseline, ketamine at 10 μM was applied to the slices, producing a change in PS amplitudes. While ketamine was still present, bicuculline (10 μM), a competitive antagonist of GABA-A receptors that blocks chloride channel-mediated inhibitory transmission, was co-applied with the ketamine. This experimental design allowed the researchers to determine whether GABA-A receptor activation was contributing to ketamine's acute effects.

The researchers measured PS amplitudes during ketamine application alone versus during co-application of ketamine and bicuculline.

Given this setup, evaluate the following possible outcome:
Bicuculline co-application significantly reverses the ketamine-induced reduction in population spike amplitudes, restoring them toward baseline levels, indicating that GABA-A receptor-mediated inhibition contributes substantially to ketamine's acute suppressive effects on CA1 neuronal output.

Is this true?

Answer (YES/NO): YES